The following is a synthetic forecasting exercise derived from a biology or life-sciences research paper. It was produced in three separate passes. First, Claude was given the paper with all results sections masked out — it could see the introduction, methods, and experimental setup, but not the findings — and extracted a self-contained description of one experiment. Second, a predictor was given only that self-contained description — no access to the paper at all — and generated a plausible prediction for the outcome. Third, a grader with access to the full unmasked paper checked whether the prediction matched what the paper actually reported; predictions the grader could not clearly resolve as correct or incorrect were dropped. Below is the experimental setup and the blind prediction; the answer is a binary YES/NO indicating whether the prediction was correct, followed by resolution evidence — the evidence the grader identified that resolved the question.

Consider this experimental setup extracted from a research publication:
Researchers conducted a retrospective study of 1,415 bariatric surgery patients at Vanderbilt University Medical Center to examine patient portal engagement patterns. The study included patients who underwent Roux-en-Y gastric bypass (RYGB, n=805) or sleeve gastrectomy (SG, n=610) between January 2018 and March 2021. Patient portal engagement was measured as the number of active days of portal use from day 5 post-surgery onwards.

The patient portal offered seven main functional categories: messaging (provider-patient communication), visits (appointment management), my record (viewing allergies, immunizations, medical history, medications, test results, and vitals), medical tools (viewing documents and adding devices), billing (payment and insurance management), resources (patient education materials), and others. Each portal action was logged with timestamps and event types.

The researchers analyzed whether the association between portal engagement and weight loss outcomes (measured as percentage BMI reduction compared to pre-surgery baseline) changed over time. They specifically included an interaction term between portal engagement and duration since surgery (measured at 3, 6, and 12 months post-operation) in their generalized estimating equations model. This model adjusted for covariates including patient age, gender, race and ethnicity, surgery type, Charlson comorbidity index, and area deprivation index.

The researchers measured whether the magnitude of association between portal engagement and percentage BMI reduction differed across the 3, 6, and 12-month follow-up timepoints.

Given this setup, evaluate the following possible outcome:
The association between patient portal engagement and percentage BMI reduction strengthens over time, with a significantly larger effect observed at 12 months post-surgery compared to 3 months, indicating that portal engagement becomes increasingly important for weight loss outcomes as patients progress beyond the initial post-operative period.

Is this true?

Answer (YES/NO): NO